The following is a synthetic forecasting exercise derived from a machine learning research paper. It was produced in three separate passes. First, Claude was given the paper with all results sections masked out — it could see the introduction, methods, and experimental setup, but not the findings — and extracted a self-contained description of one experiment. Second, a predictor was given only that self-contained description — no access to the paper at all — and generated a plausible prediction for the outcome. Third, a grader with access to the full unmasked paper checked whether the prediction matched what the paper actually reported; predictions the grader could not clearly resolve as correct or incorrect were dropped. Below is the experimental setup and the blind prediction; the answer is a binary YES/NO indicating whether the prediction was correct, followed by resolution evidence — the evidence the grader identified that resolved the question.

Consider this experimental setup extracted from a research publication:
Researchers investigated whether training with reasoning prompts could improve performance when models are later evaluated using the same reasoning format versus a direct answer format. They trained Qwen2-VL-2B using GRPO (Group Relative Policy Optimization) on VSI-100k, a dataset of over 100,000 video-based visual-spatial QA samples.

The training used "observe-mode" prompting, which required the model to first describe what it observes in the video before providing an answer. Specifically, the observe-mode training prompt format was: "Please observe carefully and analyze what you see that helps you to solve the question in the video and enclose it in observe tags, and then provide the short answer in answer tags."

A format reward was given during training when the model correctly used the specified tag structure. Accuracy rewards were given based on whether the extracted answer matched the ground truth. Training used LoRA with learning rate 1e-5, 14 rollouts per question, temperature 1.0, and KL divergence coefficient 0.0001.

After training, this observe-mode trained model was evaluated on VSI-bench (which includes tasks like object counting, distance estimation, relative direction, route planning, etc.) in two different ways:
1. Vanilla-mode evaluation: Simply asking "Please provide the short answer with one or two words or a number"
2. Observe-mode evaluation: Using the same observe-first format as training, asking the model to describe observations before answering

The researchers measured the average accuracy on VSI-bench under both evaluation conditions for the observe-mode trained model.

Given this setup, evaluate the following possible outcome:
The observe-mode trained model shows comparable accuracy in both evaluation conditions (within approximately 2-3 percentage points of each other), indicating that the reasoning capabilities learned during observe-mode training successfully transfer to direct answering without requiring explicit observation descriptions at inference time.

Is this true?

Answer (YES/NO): NO